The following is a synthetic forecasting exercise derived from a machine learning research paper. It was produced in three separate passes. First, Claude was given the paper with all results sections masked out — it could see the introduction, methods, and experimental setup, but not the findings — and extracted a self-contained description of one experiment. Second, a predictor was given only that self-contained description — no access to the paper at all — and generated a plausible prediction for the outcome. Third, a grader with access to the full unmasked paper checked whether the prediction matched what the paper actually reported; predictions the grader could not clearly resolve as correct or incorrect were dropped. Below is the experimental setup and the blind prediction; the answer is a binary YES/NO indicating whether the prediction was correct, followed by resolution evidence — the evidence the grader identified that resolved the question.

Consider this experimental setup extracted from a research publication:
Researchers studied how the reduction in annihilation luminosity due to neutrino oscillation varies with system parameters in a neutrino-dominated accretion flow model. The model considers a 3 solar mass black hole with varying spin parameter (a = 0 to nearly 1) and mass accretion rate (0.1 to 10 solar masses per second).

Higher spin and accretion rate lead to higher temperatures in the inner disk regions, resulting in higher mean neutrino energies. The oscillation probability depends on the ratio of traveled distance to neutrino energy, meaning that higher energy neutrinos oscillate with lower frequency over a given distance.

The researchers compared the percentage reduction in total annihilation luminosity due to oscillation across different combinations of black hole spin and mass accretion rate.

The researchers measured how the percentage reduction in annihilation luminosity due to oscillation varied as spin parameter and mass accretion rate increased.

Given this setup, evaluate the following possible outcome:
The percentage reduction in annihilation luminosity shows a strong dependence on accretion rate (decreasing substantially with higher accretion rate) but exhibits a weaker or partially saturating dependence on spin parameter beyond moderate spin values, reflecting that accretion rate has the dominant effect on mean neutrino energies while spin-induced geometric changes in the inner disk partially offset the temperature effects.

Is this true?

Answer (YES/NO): NO